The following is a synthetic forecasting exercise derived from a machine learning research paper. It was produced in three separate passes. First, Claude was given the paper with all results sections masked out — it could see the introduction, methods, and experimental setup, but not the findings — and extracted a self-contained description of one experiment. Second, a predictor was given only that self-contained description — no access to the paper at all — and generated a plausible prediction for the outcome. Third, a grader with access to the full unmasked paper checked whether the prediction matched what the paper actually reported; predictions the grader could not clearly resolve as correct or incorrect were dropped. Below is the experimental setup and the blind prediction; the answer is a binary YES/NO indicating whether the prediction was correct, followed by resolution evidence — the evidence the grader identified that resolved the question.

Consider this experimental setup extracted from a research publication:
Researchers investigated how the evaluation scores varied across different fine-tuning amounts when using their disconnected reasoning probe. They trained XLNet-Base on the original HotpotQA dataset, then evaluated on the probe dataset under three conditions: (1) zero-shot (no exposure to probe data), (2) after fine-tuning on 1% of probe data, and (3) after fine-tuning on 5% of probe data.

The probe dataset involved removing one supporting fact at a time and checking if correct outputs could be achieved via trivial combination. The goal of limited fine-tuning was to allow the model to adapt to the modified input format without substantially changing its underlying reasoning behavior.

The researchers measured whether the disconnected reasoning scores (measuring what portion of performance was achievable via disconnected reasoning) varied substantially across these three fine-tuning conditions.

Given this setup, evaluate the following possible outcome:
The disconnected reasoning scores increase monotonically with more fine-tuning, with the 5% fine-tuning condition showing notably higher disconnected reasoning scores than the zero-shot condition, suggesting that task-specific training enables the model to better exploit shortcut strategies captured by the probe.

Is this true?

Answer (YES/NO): NO